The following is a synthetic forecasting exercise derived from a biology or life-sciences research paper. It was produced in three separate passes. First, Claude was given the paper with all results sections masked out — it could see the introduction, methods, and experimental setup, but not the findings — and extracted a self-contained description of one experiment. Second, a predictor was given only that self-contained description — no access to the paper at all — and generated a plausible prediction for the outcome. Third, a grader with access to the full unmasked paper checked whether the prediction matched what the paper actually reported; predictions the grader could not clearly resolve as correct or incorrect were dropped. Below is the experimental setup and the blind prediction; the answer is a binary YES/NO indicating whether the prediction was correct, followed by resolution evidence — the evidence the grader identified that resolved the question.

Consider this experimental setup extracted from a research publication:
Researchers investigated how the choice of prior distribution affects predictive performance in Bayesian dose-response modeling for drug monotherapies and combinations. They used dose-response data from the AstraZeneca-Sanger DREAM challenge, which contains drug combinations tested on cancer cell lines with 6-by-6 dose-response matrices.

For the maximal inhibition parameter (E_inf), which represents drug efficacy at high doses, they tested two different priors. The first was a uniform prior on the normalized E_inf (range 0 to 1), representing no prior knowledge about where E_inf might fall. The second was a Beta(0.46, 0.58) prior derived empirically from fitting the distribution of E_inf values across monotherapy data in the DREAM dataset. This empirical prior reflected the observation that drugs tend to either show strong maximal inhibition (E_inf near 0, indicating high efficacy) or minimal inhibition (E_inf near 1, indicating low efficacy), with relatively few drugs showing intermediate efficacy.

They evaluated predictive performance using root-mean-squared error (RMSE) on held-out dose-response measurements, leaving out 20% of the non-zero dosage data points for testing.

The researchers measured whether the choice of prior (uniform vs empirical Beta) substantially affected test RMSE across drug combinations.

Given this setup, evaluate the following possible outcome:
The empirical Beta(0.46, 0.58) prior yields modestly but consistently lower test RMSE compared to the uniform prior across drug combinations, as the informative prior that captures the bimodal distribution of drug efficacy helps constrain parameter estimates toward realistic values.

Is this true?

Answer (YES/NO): NO